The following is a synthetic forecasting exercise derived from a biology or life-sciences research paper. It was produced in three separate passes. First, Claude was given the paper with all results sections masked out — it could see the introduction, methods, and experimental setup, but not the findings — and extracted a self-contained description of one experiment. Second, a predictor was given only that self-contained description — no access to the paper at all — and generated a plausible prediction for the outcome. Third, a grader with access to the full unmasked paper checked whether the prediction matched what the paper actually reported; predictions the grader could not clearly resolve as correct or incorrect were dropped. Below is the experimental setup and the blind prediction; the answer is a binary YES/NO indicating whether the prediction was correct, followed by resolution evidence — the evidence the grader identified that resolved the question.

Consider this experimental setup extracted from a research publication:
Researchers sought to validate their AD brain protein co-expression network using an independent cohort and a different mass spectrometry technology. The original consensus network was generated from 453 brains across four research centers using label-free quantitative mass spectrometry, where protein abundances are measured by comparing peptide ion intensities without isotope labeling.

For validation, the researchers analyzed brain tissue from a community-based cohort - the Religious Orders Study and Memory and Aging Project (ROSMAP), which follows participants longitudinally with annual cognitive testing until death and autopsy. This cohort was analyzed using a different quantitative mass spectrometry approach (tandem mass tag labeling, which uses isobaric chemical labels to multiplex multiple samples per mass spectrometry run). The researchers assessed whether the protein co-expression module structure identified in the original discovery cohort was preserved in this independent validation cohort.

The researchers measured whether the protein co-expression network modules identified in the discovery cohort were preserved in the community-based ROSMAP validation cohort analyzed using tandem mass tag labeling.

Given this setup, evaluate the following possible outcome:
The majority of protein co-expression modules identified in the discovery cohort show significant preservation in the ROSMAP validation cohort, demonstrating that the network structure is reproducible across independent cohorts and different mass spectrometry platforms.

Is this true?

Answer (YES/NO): YES